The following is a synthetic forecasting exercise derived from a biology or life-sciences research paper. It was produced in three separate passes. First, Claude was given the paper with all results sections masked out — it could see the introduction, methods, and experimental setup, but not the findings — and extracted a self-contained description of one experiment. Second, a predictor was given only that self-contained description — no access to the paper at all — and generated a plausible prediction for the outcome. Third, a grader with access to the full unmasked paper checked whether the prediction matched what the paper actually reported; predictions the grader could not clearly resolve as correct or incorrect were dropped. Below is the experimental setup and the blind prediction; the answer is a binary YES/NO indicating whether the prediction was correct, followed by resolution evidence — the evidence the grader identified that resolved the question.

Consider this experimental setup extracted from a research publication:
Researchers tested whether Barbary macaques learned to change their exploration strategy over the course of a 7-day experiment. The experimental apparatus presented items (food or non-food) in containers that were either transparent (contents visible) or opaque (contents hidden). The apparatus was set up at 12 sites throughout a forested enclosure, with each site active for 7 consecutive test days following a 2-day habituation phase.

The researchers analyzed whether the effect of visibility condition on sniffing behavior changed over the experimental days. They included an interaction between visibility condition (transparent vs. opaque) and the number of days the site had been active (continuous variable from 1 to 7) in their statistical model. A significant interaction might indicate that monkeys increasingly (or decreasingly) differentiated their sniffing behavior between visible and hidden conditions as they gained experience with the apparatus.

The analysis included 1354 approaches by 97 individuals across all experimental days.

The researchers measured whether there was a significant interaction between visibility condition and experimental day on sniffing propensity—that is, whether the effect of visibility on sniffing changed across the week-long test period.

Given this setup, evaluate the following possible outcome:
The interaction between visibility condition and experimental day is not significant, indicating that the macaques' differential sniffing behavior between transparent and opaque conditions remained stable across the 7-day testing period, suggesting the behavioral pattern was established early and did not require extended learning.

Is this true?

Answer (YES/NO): NO